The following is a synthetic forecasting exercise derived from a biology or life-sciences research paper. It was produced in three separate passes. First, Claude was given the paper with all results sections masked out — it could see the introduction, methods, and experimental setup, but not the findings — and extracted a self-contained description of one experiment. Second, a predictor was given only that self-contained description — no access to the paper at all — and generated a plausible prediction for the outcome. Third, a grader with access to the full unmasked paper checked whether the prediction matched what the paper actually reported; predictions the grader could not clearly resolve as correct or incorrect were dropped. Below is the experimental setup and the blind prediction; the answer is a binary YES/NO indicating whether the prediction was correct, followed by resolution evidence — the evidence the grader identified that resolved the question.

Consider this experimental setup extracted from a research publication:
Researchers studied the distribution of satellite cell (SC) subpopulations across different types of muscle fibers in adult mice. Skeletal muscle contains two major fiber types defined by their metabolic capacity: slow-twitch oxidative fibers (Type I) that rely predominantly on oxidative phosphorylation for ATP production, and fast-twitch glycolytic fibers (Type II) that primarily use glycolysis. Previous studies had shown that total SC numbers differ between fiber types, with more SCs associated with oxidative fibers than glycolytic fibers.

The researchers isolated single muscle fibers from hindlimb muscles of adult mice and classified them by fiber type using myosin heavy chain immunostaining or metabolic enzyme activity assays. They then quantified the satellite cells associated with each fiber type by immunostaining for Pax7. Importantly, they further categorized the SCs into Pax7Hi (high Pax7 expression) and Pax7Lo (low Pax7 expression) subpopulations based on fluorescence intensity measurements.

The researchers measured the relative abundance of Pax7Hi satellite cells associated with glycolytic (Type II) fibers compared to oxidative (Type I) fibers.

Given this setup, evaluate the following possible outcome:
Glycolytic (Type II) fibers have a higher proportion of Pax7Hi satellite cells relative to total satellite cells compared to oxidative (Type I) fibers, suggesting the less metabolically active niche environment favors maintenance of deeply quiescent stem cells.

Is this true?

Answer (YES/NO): YES